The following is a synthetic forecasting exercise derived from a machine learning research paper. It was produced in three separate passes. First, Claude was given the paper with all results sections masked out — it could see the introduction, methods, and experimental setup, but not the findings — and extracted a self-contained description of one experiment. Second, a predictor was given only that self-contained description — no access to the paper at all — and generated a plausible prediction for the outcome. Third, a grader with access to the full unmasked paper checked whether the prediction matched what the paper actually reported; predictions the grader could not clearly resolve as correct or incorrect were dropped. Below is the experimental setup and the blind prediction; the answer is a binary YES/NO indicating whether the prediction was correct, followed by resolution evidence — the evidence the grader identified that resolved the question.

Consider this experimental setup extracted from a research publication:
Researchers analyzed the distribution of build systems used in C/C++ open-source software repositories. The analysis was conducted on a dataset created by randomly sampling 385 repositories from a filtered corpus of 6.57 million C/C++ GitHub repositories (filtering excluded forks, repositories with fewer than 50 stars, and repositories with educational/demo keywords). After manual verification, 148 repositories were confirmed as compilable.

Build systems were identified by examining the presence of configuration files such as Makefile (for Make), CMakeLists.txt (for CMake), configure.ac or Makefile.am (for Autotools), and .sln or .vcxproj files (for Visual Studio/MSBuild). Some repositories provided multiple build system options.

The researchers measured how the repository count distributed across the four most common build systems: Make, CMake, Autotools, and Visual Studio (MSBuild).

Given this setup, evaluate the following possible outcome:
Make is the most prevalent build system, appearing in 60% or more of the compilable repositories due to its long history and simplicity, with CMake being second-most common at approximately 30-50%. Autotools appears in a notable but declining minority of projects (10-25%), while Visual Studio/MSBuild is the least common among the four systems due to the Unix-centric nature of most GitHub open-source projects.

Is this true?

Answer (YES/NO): NO